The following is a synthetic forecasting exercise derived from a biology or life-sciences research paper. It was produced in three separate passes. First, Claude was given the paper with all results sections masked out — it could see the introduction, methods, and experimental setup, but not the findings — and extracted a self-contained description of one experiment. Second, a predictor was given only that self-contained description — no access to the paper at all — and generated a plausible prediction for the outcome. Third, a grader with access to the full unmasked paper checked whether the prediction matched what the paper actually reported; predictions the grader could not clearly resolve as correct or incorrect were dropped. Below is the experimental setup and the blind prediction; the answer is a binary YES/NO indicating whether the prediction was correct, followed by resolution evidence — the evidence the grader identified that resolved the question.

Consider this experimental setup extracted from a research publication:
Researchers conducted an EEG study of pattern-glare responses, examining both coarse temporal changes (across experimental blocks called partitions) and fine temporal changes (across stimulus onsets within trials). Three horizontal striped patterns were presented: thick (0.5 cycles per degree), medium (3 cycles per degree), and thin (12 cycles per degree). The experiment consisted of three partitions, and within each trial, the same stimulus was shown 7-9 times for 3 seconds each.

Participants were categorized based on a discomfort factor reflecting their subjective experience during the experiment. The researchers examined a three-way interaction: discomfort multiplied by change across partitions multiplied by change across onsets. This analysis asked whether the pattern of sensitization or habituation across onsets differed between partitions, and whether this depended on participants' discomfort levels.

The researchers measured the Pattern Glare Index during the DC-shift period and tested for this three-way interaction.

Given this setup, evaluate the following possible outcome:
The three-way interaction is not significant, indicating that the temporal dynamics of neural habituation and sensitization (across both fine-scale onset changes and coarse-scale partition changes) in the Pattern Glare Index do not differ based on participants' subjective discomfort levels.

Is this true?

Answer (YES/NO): NO